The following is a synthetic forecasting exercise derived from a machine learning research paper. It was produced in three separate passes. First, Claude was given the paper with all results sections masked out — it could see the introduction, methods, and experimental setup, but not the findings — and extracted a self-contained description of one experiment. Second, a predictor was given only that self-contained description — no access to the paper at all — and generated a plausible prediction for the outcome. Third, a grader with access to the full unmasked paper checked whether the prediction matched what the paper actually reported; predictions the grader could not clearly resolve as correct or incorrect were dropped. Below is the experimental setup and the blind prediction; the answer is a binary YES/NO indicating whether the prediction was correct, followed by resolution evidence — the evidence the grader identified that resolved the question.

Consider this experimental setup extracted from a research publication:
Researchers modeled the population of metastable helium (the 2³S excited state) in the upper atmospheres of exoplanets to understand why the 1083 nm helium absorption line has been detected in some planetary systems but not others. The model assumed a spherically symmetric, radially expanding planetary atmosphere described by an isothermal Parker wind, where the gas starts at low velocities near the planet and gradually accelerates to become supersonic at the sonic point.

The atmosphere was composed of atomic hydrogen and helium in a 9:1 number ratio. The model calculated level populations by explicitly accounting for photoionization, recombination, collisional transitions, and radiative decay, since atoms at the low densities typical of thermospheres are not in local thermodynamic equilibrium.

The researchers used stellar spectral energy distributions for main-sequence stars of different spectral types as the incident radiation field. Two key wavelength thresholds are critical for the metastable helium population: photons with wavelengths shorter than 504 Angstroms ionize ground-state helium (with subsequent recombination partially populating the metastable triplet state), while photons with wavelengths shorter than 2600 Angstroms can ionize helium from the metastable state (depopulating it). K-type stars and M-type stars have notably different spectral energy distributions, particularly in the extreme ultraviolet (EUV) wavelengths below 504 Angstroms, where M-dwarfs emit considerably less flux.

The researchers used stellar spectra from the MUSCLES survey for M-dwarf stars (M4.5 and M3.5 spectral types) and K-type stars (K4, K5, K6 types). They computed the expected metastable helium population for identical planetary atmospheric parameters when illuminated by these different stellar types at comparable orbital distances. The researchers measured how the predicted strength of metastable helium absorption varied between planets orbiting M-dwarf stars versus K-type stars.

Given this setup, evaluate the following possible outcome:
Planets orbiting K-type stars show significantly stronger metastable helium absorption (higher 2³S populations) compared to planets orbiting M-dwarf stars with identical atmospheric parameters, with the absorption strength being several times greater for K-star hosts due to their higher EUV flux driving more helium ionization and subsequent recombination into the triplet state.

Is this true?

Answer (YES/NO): YES